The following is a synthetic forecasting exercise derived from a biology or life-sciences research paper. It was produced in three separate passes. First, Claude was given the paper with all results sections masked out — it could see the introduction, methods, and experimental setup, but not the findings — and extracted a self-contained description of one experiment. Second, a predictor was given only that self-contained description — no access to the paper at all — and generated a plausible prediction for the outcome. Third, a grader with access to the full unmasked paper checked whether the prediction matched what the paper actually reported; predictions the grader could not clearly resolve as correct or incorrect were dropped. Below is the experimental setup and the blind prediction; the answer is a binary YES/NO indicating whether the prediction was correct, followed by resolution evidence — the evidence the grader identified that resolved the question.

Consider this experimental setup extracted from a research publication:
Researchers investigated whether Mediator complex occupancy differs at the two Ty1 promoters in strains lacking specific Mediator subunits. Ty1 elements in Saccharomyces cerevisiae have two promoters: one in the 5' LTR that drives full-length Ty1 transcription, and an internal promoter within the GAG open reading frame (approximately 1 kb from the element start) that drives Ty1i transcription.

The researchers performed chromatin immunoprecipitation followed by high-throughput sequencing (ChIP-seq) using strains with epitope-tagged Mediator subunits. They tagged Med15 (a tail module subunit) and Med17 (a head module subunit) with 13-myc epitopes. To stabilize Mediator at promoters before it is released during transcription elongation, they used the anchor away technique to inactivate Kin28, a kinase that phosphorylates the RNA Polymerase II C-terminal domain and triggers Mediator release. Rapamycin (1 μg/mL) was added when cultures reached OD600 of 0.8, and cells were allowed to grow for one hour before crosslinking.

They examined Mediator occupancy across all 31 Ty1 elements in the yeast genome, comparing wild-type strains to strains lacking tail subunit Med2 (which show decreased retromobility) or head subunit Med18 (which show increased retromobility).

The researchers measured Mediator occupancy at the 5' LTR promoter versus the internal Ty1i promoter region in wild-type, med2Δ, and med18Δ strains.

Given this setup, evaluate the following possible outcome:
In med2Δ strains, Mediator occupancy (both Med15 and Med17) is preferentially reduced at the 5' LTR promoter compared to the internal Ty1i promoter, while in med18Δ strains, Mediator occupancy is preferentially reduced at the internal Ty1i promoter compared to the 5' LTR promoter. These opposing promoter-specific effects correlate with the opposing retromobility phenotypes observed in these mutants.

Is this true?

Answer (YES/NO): NO